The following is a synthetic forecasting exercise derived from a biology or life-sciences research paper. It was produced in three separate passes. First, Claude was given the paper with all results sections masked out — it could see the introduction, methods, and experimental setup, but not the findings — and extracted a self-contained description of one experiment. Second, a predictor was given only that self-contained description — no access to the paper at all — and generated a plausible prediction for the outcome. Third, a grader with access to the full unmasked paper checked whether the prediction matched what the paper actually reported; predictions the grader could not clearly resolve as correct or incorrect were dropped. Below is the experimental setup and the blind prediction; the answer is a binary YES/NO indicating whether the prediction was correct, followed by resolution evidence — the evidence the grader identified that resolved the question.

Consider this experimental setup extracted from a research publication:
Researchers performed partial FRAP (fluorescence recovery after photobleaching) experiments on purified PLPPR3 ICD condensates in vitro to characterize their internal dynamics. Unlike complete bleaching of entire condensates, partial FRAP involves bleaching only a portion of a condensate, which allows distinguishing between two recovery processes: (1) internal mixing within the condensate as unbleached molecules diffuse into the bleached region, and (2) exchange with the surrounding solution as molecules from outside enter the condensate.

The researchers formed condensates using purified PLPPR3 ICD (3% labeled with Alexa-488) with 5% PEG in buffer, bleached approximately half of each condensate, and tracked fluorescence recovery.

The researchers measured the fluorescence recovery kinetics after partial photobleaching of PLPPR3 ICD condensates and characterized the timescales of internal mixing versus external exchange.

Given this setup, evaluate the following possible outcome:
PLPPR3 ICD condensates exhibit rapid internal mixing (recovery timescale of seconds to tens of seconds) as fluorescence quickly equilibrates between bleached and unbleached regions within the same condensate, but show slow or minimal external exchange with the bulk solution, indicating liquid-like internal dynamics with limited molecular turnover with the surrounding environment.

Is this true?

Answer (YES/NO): YES